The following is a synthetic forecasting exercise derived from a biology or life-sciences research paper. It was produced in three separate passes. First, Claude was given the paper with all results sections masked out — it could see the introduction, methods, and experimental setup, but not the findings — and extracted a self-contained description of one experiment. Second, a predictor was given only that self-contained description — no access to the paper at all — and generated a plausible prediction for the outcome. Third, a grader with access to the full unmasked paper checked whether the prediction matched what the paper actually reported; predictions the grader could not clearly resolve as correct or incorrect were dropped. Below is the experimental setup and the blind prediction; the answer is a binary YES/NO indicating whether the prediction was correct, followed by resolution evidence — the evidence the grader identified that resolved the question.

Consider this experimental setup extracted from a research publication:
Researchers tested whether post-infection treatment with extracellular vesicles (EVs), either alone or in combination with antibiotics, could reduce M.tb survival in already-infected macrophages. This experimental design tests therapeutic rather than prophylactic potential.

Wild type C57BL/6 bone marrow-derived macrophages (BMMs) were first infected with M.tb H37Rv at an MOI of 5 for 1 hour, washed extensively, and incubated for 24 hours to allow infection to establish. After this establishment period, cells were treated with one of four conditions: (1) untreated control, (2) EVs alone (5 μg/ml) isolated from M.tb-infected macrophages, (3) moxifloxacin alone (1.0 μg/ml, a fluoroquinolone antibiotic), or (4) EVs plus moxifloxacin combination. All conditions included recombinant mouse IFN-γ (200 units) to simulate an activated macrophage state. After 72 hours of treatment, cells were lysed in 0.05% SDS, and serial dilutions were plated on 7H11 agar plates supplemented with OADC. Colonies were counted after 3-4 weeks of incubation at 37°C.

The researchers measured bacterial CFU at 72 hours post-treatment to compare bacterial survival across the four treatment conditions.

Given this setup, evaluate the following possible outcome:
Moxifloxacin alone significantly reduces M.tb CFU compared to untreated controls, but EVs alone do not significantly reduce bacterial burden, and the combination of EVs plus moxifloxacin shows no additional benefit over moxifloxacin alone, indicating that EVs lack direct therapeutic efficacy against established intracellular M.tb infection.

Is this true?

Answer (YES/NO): NO